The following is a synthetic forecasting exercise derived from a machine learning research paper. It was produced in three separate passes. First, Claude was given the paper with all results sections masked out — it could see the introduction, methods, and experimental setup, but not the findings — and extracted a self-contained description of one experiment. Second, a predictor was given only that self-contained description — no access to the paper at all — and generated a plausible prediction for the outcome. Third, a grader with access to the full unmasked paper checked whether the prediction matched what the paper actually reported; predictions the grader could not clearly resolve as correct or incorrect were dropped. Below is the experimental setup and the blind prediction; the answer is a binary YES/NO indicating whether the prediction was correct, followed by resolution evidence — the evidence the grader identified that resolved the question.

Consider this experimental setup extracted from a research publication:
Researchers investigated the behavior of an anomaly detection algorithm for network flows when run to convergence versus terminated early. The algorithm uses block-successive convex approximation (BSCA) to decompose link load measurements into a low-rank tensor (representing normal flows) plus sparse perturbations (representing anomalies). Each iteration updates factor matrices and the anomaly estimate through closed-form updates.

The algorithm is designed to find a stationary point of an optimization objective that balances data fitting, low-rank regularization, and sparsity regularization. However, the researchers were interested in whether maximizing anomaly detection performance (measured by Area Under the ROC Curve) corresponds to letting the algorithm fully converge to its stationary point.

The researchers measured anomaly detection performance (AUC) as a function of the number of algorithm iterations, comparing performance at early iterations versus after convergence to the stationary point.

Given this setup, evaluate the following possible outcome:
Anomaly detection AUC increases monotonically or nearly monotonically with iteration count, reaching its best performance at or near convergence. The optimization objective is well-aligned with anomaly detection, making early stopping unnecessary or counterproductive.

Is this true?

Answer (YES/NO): NO